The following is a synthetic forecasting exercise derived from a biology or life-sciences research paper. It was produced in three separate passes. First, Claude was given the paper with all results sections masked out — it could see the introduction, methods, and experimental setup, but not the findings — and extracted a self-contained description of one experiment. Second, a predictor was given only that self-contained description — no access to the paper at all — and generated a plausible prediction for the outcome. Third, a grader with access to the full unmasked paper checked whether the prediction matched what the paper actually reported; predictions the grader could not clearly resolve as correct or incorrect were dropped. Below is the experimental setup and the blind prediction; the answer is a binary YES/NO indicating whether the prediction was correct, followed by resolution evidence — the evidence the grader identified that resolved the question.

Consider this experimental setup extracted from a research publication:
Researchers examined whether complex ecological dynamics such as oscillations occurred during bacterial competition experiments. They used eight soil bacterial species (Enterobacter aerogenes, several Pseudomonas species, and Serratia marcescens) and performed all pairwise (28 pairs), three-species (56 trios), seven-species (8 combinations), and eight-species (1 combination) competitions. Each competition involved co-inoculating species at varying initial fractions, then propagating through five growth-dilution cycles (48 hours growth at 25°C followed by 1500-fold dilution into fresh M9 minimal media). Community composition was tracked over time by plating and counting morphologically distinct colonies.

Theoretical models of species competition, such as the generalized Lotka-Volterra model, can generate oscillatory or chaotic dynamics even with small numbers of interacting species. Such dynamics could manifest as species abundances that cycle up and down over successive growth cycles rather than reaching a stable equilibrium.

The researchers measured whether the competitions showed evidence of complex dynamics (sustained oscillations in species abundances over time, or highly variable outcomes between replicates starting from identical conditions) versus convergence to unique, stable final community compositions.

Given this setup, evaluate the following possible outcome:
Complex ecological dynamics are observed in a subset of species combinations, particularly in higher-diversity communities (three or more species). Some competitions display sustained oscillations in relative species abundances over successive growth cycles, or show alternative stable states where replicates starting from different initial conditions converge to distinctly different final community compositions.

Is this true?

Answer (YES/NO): NO